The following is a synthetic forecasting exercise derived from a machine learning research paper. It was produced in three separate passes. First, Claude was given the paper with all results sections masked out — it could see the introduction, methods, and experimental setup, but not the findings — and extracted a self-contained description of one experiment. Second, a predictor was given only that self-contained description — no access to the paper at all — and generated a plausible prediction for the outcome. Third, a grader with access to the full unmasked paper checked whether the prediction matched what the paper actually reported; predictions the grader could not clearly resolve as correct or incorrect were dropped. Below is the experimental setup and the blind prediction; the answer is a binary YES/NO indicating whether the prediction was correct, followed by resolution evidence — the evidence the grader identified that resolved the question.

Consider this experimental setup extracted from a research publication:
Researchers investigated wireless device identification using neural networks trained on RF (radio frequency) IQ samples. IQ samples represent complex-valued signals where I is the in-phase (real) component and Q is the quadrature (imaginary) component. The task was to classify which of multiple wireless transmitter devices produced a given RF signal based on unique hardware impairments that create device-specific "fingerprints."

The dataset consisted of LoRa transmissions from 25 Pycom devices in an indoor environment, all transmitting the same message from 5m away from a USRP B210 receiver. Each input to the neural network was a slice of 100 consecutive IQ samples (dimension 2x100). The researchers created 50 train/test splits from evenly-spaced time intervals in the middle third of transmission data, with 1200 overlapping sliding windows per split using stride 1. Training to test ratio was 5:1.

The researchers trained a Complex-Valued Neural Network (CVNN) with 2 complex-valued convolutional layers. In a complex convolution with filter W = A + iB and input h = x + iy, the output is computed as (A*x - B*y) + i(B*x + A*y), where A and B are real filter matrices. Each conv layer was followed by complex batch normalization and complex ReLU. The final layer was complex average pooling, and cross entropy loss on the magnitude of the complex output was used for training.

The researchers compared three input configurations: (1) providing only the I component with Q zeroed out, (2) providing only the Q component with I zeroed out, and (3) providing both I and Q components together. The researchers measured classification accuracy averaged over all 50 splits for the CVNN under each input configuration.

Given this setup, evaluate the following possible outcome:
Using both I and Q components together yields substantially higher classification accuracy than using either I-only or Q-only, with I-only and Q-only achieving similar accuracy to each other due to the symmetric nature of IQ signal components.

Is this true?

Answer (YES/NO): YES